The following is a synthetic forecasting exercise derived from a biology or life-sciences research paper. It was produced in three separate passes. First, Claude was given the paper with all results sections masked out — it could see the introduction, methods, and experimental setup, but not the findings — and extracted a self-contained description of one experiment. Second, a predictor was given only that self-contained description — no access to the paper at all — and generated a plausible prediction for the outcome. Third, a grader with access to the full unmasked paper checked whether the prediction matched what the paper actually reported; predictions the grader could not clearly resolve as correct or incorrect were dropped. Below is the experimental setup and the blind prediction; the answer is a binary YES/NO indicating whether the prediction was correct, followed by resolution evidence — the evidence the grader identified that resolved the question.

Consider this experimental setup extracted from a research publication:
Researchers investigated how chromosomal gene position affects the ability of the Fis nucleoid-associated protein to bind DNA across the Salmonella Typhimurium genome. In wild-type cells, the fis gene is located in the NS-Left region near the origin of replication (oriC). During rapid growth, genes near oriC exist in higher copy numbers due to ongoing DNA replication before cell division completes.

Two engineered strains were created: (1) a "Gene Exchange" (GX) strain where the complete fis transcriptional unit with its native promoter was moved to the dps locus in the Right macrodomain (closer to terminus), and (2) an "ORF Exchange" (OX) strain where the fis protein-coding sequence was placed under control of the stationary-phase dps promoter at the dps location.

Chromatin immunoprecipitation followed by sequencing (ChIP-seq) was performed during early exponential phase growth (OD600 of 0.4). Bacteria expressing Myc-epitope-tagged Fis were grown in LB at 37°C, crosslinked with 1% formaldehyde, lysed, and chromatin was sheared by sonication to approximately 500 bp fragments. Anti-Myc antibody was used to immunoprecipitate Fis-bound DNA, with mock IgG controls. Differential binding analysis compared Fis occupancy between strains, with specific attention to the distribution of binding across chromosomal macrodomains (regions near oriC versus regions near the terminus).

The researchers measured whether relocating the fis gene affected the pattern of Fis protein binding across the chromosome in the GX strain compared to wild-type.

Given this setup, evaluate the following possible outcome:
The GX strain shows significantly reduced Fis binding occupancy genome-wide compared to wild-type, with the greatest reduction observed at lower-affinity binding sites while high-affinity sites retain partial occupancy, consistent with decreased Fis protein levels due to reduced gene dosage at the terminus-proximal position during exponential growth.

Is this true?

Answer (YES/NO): NO